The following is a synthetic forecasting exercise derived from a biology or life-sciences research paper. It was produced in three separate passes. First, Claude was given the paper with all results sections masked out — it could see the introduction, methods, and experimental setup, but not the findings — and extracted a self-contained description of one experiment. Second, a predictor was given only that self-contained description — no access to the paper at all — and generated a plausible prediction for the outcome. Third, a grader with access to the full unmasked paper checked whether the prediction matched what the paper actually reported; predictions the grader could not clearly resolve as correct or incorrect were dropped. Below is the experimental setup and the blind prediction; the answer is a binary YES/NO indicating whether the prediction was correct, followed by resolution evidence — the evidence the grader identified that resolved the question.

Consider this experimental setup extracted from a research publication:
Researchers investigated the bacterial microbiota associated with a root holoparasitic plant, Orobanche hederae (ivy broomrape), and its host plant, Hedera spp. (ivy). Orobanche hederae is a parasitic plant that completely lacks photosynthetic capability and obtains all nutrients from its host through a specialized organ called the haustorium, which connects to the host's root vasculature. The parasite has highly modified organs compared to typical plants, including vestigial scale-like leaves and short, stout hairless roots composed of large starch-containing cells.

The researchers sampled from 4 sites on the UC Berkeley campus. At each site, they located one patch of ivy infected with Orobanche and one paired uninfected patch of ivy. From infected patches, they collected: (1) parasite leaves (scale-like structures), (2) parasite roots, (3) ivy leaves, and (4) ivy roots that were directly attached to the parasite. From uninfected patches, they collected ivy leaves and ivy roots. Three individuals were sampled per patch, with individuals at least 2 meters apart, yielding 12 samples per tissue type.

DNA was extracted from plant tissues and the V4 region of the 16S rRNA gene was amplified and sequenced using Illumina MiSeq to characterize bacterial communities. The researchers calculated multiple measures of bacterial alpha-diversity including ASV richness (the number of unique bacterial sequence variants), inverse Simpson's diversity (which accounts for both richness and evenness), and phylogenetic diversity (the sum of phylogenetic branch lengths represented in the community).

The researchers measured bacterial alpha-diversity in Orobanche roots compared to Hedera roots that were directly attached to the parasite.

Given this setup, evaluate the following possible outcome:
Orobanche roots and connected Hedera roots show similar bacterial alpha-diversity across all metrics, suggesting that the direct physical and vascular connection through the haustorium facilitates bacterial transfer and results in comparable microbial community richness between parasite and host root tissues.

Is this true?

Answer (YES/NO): NO